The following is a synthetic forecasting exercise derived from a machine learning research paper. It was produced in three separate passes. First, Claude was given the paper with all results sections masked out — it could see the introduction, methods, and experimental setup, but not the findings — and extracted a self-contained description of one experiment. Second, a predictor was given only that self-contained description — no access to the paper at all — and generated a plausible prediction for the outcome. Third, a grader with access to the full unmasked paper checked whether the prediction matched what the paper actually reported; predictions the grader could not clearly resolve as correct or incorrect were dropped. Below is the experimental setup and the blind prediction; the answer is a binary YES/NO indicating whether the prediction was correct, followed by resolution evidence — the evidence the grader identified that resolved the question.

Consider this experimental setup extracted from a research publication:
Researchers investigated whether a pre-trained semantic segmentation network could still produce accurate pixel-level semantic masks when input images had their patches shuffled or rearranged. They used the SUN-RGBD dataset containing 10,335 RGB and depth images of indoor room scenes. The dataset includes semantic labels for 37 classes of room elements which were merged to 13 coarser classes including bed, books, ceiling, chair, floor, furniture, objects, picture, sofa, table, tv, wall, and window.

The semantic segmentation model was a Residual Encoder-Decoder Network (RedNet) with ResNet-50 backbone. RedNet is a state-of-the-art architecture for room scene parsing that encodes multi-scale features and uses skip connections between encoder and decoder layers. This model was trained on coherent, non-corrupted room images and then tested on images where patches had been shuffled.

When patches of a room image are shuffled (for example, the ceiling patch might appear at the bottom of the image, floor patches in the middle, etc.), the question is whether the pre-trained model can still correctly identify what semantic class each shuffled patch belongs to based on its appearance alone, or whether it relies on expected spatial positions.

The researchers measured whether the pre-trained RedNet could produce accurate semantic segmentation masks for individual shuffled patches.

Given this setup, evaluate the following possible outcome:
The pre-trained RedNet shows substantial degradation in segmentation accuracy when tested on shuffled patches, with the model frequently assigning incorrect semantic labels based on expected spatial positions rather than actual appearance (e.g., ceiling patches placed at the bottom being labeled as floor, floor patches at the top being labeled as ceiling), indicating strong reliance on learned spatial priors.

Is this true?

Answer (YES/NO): NO